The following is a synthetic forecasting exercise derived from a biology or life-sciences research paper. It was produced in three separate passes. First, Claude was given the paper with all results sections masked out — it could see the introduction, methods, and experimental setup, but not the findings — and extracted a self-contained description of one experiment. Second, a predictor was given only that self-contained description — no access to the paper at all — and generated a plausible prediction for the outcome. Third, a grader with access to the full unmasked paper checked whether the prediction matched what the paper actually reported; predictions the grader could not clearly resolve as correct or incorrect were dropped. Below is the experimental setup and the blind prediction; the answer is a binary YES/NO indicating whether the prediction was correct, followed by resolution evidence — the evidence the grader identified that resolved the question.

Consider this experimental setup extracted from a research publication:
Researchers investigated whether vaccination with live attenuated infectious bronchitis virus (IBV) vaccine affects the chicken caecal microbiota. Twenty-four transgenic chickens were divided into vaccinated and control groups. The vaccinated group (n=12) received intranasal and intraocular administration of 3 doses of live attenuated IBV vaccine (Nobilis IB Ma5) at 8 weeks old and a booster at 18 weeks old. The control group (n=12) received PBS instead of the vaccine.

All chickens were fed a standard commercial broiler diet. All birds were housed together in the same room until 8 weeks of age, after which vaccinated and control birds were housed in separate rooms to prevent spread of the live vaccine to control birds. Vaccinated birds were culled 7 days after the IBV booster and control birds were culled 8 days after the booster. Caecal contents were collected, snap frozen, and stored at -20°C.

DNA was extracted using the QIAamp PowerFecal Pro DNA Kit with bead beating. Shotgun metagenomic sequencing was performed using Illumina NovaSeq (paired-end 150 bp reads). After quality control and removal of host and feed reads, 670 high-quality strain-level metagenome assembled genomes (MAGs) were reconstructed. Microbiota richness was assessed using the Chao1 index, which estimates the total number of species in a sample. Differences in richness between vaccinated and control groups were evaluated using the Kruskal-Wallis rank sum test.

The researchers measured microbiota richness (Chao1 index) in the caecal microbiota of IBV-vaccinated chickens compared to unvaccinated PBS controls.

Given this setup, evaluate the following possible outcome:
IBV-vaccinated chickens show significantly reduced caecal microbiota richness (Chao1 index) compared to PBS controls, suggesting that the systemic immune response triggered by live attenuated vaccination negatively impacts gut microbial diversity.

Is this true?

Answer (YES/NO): NO